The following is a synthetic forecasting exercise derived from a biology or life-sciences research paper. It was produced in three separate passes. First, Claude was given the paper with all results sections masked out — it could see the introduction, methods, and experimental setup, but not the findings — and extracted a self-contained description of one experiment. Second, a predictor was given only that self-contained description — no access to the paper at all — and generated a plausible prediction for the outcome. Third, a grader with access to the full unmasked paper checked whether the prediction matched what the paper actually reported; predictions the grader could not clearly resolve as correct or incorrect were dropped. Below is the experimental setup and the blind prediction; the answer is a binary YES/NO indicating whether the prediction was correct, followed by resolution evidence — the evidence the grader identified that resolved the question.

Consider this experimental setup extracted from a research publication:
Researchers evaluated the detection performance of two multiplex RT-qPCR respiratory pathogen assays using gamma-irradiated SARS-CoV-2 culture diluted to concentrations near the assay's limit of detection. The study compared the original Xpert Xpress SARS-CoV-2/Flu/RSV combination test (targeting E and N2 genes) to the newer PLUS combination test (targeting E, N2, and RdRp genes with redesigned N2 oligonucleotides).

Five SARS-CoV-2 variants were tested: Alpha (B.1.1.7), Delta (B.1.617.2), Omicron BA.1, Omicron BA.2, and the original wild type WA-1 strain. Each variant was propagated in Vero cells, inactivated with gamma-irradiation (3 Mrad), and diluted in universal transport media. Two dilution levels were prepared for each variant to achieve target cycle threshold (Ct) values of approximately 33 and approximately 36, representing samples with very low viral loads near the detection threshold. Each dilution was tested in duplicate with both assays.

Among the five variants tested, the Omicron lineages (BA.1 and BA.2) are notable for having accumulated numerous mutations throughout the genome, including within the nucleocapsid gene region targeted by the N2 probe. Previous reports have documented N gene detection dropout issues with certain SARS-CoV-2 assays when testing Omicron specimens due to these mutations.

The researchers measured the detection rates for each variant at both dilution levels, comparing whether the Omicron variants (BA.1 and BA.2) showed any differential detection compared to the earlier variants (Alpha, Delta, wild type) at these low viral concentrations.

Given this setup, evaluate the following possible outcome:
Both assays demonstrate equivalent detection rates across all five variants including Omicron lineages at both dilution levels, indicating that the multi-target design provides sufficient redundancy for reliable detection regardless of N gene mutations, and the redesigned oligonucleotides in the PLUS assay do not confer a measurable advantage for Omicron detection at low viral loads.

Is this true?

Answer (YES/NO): YES